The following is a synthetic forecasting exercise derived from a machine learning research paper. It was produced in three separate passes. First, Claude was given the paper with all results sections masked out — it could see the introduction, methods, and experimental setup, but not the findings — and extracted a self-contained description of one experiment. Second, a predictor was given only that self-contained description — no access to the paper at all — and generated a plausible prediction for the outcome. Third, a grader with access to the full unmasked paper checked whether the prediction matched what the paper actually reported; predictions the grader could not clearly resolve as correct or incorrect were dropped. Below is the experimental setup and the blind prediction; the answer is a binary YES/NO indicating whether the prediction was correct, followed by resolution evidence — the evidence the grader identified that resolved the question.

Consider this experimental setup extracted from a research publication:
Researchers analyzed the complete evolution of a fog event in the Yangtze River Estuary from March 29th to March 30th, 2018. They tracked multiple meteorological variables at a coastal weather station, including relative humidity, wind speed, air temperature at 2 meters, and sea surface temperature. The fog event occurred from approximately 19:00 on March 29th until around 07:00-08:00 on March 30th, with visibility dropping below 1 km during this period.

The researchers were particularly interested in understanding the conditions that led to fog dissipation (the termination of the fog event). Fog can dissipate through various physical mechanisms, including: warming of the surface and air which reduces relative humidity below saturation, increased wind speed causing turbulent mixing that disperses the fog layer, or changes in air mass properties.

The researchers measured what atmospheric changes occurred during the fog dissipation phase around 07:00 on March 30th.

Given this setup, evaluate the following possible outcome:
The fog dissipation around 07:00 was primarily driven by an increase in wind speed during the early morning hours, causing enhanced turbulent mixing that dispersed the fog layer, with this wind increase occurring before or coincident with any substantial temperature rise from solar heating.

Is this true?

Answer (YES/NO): NO